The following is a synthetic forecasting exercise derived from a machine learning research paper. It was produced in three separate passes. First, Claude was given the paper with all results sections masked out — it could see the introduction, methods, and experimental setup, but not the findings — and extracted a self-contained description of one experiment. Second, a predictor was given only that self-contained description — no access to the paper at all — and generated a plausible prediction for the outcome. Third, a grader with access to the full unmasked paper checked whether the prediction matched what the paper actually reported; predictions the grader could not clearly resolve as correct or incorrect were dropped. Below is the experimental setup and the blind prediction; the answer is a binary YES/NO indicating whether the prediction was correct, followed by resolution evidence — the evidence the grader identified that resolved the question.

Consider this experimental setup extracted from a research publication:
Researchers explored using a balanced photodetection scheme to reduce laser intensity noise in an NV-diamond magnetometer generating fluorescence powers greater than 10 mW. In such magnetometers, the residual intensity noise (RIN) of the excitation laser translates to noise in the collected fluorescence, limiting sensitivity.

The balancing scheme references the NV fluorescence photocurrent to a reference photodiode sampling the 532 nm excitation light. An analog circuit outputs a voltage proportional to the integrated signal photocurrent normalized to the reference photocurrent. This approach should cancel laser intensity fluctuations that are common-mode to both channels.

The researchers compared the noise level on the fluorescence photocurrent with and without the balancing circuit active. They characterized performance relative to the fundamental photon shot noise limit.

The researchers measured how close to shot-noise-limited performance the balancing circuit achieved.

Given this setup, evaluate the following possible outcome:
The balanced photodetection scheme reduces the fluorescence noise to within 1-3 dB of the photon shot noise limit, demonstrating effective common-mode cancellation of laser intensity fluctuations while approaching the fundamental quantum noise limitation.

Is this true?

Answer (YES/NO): NO